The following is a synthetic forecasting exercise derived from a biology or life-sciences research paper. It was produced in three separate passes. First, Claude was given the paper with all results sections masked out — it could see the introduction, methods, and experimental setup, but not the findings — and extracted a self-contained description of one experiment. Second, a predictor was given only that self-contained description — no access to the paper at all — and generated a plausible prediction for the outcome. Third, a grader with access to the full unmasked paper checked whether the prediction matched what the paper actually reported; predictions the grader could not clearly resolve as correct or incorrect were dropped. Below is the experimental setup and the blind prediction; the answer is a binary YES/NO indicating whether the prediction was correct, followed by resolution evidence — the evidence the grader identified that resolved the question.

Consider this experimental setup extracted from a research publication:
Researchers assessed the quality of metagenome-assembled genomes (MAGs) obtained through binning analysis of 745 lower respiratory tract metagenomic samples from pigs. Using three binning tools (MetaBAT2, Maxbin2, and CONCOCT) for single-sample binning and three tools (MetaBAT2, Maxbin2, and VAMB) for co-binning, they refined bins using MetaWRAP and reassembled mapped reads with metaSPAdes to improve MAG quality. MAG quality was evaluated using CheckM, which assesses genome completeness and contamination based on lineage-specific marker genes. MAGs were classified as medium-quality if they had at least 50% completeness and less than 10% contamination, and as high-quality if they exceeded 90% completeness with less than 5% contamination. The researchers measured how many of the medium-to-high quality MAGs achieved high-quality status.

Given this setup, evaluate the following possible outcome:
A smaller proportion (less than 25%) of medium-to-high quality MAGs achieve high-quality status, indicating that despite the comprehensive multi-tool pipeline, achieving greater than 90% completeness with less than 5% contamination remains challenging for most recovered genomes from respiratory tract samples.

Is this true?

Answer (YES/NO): NO